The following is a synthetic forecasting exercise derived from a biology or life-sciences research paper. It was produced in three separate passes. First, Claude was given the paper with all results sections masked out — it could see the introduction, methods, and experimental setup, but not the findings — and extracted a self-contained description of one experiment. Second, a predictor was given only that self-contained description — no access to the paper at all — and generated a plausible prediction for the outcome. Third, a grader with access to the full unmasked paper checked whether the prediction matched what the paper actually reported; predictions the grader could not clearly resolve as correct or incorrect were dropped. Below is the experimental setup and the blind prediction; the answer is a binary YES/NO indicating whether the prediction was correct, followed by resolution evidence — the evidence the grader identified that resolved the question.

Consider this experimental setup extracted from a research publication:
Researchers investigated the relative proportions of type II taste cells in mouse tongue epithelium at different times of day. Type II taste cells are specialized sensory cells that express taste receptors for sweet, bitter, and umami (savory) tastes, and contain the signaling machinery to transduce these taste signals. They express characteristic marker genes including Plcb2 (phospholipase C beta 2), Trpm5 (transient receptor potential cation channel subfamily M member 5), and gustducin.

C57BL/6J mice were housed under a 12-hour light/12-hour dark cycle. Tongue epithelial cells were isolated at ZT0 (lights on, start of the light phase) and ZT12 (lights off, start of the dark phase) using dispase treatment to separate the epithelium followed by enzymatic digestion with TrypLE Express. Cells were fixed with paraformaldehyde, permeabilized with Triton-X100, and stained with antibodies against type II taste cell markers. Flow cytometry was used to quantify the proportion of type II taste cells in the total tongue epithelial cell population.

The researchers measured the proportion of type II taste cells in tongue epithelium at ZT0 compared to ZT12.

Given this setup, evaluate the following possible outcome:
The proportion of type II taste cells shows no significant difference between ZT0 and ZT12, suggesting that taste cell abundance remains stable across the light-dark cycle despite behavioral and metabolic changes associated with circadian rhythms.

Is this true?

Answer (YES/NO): NO